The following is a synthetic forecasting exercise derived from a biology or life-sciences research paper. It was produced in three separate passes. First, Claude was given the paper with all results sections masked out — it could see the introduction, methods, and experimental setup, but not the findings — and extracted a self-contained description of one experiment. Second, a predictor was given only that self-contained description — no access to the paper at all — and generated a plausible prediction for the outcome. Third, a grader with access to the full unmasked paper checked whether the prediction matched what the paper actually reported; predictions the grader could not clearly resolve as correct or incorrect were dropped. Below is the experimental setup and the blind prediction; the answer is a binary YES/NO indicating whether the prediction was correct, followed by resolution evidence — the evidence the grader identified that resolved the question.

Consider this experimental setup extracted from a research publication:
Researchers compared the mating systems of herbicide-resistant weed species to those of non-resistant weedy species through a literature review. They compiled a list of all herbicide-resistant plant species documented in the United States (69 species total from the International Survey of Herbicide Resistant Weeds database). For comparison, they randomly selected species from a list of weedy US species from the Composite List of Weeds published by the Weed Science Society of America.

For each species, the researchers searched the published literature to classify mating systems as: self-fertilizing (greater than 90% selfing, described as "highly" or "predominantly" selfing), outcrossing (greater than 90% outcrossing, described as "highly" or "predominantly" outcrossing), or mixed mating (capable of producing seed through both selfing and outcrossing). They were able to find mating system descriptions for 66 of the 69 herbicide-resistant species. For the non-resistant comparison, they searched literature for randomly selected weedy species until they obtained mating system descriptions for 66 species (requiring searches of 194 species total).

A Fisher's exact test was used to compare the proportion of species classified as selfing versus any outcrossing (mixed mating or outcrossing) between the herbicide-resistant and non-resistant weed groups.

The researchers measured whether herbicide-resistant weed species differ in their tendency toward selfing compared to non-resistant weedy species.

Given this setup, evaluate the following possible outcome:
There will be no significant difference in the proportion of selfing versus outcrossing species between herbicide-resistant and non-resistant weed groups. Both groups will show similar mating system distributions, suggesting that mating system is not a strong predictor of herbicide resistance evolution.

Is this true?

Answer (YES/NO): NO